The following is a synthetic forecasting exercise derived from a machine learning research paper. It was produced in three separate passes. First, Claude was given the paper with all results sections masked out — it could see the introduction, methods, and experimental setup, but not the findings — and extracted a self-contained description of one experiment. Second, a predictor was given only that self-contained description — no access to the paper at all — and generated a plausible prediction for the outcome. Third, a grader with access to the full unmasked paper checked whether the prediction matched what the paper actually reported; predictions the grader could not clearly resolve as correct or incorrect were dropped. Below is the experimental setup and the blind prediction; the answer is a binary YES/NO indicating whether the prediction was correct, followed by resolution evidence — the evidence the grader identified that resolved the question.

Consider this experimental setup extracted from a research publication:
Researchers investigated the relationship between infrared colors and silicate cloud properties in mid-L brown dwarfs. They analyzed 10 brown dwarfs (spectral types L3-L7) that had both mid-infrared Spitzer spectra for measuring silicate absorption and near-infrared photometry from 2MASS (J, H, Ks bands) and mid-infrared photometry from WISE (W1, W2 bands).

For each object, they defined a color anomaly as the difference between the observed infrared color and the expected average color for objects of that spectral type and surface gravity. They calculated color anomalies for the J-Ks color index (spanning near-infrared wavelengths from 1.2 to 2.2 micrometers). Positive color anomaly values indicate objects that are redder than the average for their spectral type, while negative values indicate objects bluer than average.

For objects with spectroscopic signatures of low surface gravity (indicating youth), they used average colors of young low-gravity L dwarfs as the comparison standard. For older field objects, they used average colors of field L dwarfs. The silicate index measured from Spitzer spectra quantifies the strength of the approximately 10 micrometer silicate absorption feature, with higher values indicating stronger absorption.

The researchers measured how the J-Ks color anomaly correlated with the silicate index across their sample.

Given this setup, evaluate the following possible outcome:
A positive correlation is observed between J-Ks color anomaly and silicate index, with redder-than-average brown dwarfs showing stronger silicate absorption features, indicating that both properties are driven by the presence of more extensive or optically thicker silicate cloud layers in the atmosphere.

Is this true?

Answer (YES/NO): YES